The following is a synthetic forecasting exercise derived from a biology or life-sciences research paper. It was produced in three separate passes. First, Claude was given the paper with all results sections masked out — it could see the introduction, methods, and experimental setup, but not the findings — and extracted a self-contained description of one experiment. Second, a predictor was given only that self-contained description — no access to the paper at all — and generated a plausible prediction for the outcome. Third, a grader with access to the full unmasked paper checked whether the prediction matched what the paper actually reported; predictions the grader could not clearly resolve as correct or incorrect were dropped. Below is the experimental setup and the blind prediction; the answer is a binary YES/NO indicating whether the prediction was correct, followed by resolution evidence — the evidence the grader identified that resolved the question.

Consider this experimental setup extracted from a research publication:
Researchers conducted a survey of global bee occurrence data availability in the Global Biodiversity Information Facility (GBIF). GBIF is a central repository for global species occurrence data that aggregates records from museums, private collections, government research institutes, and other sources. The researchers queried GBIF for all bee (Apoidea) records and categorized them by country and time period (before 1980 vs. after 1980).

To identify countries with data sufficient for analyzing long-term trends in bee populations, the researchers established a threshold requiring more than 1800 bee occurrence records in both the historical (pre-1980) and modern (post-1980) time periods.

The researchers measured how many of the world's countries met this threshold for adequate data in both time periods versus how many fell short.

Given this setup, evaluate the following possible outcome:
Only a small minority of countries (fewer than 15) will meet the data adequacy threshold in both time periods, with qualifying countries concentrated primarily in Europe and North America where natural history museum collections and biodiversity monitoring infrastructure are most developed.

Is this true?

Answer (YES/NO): NO